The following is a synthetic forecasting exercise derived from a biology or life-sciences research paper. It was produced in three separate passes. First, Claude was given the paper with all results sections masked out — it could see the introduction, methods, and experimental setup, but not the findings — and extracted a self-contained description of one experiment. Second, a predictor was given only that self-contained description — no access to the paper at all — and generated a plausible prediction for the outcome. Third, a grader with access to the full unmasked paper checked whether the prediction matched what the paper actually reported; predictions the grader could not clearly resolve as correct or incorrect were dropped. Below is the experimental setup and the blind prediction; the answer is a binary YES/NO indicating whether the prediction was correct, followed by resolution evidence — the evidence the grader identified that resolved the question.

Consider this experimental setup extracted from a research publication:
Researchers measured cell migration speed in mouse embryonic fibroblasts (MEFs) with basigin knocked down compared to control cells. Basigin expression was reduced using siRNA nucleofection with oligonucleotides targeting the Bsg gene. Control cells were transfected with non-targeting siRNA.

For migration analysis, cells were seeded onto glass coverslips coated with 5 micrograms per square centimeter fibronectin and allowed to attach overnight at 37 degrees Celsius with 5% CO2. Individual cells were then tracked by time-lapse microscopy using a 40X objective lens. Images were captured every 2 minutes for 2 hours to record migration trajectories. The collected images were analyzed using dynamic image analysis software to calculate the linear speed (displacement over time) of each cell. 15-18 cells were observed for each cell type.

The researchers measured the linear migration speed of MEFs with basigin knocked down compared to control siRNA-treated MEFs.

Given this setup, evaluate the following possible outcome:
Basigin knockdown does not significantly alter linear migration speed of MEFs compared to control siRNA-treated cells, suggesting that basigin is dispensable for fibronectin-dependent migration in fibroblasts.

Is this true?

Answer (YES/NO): NO